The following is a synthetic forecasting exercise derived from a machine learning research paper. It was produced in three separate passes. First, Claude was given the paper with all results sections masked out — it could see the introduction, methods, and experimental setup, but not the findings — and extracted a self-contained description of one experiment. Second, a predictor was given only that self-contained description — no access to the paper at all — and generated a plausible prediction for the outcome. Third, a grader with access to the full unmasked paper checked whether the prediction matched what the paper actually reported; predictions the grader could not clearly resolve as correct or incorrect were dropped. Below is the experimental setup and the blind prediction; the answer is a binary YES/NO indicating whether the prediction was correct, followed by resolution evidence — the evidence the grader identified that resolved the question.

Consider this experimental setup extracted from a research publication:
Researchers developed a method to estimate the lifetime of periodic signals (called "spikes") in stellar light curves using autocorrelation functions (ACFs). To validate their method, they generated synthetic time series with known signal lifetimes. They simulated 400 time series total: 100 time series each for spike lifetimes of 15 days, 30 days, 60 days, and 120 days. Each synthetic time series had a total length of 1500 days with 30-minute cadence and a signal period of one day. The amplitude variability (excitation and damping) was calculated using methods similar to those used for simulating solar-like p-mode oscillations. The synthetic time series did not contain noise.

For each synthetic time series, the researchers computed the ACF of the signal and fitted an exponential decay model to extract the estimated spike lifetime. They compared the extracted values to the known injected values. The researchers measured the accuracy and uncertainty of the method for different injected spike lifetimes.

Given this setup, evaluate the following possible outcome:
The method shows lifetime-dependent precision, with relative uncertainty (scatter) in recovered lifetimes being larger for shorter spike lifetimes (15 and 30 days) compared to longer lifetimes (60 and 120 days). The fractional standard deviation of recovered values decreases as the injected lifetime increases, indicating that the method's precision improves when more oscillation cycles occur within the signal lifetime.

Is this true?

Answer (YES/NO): NO